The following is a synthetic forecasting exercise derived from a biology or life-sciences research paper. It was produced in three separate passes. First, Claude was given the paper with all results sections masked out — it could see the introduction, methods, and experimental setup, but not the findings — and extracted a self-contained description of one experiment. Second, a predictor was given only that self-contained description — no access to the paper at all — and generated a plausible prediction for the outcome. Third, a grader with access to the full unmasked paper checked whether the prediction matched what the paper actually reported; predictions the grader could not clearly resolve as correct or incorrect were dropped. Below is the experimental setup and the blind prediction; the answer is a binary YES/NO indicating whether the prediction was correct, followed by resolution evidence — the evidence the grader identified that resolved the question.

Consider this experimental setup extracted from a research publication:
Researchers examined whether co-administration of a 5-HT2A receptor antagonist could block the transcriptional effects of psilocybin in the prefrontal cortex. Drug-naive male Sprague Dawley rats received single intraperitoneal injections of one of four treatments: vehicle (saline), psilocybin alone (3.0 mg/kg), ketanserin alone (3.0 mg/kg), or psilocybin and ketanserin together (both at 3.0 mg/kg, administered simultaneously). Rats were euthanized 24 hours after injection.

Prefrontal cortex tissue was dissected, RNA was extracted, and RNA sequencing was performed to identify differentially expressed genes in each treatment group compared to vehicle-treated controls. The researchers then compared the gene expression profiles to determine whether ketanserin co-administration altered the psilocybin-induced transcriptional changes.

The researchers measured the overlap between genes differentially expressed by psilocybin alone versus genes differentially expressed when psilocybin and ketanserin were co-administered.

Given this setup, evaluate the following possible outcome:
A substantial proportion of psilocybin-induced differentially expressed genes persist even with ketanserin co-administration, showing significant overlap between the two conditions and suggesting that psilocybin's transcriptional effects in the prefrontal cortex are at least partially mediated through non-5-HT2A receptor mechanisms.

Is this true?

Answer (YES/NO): NO